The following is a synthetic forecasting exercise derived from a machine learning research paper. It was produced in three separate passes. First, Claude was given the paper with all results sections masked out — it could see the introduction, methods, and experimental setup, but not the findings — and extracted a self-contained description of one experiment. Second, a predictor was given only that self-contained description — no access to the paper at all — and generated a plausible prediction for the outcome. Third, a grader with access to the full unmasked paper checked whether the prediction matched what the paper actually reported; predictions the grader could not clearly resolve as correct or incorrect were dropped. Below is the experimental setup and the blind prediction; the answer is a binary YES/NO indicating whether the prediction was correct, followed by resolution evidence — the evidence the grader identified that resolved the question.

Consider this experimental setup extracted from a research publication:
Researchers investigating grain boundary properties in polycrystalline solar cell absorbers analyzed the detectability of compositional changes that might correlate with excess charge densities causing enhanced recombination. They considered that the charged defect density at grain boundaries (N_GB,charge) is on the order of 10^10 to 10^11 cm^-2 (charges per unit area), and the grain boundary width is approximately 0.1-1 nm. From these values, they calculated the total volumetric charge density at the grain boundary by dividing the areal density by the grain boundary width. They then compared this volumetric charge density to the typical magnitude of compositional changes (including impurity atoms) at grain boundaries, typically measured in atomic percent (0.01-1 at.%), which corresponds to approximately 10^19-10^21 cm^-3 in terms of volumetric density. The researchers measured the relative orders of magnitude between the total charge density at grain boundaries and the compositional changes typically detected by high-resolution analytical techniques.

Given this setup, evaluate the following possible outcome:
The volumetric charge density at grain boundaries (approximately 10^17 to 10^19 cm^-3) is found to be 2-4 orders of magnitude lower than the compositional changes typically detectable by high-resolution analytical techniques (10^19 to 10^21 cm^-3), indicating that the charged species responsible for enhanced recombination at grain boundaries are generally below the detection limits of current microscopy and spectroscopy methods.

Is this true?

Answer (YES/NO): NO